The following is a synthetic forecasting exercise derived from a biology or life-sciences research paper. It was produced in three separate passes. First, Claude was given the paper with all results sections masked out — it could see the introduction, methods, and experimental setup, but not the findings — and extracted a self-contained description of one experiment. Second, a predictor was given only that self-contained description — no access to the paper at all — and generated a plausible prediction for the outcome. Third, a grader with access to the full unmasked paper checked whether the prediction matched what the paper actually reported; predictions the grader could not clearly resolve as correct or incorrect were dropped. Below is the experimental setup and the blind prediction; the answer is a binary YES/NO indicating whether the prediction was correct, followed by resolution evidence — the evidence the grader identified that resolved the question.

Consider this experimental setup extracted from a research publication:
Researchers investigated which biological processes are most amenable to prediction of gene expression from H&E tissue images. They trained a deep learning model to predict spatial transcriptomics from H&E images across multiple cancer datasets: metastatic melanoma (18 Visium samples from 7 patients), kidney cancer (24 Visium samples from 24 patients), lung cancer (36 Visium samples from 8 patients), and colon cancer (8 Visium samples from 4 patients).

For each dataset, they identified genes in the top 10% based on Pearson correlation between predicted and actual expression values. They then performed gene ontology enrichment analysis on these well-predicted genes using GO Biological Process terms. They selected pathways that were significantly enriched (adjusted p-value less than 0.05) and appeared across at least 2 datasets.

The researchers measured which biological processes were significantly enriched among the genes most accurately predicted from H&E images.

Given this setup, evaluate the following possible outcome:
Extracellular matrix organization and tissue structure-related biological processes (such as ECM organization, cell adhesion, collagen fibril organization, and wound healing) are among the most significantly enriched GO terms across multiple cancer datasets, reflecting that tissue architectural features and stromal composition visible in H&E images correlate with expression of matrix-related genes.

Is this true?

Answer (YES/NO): YES